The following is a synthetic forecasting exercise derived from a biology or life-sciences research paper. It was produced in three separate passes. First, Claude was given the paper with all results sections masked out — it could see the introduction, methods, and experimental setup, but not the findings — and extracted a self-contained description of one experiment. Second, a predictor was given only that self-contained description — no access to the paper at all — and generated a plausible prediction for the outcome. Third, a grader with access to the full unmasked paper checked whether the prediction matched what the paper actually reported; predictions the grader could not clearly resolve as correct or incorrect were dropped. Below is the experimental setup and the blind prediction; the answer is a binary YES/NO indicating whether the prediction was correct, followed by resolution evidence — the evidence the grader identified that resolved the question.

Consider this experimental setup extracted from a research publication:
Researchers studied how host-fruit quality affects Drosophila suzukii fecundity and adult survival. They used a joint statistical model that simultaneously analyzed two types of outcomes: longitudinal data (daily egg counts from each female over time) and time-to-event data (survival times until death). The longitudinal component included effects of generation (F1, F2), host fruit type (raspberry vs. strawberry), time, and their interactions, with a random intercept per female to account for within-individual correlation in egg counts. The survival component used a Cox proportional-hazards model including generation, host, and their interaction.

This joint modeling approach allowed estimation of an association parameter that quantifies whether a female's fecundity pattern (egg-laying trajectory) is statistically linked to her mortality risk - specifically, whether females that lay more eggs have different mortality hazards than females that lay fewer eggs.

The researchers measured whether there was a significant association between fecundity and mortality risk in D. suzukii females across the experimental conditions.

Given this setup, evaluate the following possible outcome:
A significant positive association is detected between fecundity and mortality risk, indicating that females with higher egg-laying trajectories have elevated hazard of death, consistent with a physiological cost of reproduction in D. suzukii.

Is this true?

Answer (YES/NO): NO